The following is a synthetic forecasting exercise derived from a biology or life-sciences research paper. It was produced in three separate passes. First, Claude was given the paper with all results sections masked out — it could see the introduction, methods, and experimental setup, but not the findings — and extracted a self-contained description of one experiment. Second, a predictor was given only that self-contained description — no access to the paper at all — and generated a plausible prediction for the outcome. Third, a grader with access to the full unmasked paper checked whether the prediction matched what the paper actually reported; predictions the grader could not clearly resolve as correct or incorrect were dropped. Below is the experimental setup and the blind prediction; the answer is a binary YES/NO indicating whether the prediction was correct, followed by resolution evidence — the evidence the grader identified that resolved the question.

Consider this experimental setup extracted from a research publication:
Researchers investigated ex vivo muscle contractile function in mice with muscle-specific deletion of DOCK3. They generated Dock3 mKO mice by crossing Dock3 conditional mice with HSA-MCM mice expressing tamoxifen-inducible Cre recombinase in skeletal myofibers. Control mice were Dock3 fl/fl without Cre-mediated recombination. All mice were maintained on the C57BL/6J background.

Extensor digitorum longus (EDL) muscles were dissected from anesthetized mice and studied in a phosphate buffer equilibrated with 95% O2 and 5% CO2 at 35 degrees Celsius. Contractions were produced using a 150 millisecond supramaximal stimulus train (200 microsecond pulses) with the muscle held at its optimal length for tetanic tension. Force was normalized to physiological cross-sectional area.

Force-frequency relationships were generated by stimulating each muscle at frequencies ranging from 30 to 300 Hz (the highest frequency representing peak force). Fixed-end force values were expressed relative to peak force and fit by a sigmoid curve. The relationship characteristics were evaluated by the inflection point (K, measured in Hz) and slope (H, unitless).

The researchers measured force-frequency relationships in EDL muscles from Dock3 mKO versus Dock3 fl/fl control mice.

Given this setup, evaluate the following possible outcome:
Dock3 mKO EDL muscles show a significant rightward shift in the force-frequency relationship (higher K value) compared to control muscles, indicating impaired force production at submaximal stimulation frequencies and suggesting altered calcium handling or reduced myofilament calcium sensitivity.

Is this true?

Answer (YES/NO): NO